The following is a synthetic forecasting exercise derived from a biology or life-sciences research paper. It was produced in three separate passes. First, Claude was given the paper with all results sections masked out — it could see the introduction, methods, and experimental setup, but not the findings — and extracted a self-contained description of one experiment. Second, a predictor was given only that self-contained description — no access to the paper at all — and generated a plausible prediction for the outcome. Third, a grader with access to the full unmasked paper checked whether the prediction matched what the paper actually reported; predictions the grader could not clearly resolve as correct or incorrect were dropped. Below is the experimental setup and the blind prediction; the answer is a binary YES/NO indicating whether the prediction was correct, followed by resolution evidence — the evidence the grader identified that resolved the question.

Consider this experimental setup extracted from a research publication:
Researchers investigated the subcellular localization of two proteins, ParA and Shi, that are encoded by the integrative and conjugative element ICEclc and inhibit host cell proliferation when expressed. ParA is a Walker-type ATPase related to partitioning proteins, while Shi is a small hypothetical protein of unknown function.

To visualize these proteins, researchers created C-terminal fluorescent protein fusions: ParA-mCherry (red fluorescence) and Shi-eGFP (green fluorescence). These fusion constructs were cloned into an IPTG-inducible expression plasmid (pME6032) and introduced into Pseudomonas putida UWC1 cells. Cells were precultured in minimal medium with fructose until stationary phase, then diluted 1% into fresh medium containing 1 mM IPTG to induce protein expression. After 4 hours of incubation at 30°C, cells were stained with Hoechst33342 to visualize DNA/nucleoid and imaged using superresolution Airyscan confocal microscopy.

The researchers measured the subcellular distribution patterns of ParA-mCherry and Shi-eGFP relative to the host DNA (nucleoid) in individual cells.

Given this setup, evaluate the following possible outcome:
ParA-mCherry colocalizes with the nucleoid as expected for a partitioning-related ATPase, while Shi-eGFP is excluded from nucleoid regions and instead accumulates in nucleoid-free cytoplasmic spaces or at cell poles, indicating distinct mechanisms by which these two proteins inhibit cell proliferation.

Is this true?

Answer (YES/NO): NO